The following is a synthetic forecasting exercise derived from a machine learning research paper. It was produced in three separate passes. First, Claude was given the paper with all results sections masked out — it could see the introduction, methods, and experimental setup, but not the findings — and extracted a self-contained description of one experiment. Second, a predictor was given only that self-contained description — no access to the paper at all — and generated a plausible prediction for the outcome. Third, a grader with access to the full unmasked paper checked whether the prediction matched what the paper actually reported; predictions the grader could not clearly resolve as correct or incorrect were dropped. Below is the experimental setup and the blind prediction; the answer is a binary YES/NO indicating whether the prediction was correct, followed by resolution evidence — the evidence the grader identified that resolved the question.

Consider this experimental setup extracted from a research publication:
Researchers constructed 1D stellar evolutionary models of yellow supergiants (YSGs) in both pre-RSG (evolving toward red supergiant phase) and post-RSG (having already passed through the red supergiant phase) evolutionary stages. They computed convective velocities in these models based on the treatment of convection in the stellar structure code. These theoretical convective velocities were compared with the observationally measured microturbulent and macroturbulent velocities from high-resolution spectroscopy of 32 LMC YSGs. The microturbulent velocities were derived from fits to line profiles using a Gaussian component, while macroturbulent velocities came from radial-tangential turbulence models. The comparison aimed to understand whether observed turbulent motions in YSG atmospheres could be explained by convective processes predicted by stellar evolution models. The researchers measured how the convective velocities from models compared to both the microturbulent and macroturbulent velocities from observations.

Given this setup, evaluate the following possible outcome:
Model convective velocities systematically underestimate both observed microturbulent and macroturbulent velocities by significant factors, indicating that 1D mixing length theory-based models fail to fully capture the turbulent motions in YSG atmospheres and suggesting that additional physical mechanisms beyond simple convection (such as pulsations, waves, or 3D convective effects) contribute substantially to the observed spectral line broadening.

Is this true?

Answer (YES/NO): NO